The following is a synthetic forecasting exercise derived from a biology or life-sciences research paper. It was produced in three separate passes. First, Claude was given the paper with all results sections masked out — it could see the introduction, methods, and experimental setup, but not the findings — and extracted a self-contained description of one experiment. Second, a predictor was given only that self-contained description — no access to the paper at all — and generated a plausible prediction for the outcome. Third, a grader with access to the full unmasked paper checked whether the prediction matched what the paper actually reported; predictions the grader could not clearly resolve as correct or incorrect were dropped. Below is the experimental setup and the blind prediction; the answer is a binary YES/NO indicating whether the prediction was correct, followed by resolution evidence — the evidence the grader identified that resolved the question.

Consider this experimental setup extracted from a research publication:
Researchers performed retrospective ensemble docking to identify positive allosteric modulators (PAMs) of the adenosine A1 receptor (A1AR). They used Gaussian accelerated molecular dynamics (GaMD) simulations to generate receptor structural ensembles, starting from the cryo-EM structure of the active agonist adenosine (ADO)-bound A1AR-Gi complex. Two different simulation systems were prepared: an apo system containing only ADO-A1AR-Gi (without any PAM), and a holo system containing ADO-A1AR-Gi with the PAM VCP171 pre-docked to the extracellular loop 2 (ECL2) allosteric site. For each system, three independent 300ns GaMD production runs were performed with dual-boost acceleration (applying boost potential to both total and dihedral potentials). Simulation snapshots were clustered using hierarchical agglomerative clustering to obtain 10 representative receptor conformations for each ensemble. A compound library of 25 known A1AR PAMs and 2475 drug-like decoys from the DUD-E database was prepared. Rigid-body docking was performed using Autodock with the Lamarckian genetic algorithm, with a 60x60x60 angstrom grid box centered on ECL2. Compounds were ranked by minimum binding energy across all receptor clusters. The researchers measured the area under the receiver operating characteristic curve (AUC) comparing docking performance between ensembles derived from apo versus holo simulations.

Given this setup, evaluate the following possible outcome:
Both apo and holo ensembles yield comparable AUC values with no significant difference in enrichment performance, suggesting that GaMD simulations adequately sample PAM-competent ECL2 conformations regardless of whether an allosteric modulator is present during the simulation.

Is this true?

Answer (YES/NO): NO